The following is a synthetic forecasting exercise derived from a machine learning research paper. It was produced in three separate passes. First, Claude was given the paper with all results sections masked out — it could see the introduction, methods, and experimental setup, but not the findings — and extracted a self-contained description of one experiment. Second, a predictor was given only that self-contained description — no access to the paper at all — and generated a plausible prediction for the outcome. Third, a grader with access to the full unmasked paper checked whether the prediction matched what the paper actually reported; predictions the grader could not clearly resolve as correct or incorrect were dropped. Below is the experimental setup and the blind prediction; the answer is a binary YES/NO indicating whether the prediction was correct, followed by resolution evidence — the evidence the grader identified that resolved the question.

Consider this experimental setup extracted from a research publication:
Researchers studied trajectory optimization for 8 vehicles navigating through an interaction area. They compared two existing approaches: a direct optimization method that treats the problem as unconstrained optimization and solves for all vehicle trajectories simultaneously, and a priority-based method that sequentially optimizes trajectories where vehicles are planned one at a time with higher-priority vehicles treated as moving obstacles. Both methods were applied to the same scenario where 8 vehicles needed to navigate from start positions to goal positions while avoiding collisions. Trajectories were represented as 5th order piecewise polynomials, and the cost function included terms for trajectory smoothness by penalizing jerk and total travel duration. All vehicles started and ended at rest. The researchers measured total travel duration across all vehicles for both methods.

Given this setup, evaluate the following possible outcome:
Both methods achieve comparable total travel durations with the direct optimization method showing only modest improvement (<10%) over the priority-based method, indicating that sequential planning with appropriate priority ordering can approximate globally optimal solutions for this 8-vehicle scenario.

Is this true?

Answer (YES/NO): YES